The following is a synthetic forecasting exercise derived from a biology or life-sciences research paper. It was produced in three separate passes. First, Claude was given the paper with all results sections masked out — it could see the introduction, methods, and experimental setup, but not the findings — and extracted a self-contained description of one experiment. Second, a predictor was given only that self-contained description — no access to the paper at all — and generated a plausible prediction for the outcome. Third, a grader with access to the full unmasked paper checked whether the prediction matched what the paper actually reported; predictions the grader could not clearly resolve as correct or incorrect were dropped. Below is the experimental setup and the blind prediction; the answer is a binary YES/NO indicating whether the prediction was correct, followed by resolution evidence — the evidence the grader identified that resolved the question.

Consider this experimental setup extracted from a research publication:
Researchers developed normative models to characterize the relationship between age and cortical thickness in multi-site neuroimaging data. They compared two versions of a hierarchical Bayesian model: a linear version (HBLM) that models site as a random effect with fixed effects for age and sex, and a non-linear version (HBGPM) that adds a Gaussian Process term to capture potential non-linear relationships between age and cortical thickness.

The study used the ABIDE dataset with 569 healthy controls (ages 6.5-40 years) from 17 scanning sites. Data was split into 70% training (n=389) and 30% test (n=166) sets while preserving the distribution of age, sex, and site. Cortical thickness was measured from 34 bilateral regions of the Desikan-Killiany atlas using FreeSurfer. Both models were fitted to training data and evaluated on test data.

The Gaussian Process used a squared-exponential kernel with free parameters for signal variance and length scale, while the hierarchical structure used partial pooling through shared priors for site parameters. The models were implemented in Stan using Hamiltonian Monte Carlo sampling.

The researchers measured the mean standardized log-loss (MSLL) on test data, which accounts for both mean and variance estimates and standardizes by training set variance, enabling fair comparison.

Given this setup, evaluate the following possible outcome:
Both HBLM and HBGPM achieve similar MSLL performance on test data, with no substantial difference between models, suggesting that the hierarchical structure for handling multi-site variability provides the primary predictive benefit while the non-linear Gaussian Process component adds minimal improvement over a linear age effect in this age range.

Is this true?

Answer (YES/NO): YES